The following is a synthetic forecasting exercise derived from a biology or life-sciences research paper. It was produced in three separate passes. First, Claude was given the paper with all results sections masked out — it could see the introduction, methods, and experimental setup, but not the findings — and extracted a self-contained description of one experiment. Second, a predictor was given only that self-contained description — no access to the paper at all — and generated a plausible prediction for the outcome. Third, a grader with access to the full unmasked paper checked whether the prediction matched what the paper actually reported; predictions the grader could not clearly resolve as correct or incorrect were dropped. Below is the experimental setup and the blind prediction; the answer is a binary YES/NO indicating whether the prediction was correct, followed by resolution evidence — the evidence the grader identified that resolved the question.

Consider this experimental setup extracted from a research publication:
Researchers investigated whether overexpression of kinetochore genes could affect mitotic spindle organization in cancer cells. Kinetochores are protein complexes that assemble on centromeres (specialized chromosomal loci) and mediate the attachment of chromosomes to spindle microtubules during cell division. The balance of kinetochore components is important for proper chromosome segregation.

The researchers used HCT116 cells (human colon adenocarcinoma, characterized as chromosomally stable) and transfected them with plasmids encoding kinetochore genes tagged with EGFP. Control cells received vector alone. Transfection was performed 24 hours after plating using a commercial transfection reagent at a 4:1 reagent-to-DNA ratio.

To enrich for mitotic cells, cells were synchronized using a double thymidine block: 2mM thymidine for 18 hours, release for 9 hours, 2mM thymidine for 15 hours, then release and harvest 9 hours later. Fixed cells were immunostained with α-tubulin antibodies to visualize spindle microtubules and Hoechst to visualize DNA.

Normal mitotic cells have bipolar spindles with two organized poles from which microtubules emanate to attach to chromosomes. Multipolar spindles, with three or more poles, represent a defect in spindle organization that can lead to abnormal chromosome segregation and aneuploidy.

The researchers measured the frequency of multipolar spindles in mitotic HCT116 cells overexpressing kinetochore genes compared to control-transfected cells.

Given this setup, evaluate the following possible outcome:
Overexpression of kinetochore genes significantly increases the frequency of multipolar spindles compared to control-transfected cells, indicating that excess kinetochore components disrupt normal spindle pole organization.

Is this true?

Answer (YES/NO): YES